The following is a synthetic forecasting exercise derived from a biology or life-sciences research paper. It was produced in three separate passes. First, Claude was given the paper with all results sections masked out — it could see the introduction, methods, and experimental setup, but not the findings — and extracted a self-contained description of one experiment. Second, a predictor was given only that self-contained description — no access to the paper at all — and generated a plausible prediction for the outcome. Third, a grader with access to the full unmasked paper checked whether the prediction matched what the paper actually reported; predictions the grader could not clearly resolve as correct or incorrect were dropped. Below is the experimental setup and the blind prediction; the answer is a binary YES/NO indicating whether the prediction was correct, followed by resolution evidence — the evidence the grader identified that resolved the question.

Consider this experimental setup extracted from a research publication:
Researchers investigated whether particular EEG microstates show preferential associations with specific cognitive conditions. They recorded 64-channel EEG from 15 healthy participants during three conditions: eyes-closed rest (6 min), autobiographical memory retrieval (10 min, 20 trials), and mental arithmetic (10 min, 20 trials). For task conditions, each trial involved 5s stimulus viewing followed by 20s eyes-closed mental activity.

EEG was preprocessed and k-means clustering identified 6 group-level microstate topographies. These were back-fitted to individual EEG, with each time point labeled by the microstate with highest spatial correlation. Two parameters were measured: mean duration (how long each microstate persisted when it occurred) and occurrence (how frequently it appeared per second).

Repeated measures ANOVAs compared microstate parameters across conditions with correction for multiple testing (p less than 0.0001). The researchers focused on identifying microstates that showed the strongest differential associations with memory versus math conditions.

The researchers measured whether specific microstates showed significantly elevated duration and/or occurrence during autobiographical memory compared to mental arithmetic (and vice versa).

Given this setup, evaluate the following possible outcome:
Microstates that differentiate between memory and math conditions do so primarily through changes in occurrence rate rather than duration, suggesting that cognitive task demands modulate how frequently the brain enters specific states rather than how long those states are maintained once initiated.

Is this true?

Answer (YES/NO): NO